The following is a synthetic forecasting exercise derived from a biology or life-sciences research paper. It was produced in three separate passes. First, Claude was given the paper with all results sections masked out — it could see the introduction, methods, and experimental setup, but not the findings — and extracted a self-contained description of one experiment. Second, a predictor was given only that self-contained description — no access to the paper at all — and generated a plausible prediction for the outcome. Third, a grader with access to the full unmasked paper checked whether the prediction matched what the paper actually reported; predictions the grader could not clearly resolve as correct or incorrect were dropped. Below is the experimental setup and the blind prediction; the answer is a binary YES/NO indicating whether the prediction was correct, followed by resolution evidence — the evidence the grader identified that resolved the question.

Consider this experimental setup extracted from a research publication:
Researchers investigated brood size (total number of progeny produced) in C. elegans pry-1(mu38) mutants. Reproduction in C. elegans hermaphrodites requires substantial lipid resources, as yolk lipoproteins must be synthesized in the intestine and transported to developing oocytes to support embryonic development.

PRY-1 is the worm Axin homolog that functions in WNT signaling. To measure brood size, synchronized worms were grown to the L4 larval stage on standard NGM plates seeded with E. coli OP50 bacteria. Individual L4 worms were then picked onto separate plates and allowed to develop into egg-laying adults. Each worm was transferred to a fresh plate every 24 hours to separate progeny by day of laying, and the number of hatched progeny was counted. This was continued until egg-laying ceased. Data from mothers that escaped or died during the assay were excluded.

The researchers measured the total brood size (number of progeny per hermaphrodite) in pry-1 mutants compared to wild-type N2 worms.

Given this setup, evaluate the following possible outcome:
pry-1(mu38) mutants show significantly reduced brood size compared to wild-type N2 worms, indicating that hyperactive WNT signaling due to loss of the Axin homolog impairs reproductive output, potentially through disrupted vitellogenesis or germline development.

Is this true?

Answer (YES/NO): YES